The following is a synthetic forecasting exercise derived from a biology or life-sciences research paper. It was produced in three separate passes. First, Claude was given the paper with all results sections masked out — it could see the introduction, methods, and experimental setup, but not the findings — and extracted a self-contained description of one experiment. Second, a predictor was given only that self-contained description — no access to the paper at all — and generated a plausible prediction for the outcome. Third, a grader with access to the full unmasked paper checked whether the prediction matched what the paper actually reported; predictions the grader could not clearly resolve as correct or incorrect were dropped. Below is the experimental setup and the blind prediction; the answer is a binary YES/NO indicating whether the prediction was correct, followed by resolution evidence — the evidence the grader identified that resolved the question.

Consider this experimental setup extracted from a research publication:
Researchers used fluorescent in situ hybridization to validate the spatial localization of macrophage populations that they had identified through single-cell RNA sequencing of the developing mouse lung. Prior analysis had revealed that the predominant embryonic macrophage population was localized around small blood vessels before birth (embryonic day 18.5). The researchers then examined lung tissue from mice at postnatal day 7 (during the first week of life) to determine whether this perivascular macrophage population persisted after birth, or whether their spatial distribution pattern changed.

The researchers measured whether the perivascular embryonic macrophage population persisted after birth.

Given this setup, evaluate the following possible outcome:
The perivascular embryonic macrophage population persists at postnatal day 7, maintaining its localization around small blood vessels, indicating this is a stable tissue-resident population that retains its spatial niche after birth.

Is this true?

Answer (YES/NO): NO